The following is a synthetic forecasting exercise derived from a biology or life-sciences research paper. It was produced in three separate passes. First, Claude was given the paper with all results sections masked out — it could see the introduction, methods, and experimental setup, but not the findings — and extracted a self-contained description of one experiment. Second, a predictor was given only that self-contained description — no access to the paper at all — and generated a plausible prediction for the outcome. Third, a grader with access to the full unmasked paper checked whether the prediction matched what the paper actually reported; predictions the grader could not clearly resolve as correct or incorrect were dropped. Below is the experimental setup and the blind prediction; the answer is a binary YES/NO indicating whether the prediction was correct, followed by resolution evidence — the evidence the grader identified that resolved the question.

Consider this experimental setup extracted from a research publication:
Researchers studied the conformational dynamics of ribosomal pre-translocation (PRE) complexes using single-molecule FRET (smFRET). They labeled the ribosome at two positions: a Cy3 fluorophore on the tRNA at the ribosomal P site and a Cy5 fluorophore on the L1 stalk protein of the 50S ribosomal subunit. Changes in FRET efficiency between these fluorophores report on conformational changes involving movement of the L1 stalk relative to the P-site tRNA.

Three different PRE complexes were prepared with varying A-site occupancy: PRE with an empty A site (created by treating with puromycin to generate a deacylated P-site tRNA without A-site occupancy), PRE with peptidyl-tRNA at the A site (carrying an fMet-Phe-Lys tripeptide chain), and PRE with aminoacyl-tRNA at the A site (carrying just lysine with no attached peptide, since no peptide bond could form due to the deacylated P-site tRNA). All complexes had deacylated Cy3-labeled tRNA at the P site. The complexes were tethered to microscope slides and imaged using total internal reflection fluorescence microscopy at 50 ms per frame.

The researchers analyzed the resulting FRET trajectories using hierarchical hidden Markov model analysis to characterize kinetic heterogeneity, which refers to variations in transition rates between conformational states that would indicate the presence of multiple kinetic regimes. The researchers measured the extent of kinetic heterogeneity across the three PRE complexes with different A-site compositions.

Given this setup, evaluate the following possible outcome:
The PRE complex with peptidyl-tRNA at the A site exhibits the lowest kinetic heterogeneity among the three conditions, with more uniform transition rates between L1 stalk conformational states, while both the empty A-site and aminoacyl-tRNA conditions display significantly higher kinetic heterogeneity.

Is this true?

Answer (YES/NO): NO